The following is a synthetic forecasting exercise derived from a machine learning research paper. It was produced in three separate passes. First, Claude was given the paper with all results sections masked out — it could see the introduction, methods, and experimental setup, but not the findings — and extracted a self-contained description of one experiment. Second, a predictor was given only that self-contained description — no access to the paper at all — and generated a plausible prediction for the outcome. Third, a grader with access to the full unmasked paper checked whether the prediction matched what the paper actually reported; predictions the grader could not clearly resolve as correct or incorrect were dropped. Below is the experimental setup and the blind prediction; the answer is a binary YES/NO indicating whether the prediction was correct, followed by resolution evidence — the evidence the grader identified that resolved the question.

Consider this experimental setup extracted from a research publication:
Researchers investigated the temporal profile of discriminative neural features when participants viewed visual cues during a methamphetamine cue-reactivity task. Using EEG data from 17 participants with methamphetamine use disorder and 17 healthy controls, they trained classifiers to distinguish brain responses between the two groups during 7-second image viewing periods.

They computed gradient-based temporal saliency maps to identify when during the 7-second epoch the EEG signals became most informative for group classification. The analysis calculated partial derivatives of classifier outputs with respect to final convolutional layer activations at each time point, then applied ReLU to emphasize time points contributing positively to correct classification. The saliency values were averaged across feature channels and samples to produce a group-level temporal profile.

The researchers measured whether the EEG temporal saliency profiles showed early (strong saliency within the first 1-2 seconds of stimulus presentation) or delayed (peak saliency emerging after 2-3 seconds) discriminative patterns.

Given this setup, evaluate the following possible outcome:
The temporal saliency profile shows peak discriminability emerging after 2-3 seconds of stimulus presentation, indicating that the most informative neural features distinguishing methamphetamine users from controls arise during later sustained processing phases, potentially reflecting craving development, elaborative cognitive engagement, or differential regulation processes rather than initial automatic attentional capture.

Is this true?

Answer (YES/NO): NO